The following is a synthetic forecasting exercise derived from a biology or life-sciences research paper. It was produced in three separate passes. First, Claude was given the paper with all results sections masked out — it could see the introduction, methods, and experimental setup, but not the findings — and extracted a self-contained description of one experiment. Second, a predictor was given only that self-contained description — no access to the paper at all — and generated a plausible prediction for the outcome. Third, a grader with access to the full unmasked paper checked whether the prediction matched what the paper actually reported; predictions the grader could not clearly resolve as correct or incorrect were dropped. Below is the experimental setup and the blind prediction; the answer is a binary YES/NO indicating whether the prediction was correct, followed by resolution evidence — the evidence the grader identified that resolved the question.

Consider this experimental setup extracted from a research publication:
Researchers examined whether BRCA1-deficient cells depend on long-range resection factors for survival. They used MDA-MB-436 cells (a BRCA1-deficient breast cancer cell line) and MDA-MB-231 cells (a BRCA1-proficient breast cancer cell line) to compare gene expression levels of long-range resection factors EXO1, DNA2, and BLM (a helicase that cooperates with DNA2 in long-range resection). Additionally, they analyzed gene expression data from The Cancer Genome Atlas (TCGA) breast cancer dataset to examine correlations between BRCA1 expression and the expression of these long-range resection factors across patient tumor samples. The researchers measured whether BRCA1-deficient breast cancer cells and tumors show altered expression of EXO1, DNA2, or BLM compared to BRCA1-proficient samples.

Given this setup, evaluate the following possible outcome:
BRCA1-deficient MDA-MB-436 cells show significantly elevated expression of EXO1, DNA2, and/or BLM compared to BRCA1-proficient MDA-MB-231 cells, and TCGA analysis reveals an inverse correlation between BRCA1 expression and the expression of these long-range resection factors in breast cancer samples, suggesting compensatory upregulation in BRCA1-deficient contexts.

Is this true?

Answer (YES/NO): YES